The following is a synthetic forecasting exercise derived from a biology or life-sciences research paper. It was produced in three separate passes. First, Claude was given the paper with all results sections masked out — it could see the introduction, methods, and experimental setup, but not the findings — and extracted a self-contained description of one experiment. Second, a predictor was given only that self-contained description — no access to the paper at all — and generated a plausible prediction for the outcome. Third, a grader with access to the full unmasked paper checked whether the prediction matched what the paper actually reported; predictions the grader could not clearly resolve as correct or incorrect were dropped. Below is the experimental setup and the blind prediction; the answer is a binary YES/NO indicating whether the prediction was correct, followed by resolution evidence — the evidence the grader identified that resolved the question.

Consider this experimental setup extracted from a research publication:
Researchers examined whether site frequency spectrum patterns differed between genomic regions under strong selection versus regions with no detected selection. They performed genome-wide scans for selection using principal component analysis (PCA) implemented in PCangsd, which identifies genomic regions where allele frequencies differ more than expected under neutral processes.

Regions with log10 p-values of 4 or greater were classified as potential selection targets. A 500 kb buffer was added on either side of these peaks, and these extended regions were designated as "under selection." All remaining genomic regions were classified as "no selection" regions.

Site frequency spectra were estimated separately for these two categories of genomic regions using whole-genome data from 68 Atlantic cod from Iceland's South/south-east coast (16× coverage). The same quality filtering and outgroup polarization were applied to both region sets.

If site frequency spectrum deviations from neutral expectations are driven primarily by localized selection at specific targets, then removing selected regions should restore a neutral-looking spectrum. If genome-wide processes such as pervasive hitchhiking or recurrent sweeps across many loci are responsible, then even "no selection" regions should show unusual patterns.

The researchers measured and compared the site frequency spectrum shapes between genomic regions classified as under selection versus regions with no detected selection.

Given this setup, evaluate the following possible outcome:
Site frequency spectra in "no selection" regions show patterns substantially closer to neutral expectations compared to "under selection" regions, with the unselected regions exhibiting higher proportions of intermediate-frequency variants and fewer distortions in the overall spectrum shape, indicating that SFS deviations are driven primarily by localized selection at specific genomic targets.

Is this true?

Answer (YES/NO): NO